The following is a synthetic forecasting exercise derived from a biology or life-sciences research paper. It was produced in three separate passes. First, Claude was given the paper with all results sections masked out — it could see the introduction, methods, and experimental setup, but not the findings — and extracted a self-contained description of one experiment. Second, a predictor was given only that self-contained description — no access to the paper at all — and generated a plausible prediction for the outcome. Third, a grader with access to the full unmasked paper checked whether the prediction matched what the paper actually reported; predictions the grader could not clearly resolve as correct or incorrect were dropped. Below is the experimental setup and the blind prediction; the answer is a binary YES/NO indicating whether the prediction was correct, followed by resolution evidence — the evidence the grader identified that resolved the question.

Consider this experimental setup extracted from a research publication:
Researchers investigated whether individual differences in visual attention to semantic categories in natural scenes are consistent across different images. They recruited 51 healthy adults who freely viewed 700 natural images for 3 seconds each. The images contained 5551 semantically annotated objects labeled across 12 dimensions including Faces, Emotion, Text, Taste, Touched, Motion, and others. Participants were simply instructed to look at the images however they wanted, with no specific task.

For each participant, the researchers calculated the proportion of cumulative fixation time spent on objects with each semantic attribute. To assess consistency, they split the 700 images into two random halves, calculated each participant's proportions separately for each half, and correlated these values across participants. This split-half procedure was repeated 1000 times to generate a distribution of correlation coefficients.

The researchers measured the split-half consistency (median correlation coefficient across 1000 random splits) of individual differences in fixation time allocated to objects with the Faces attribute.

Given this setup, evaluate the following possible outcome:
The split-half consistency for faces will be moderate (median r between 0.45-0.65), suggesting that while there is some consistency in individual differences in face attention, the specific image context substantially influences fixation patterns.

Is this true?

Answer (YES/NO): NO